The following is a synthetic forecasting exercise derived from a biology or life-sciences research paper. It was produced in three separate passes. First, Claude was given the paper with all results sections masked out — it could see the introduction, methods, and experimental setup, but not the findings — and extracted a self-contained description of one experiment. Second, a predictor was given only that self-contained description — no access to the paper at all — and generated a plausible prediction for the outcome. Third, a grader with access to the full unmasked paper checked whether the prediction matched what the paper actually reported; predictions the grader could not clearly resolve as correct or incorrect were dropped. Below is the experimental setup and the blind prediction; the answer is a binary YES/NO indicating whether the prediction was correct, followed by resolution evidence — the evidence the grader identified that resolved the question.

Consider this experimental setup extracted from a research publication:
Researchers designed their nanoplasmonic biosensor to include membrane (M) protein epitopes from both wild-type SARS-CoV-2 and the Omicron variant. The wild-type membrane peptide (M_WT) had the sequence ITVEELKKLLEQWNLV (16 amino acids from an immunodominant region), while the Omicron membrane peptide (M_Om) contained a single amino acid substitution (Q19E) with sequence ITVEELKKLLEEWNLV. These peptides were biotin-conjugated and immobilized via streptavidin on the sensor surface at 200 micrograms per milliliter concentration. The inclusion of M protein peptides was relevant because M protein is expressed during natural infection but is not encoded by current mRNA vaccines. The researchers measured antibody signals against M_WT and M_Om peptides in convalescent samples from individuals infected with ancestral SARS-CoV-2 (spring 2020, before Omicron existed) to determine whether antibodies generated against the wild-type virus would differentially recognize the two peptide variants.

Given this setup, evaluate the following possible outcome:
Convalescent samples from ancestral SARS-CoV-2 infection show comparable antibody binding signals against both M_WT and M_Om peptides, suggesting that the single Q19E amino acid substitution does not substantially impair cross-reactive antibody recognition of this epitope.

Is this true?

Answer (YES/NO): YES